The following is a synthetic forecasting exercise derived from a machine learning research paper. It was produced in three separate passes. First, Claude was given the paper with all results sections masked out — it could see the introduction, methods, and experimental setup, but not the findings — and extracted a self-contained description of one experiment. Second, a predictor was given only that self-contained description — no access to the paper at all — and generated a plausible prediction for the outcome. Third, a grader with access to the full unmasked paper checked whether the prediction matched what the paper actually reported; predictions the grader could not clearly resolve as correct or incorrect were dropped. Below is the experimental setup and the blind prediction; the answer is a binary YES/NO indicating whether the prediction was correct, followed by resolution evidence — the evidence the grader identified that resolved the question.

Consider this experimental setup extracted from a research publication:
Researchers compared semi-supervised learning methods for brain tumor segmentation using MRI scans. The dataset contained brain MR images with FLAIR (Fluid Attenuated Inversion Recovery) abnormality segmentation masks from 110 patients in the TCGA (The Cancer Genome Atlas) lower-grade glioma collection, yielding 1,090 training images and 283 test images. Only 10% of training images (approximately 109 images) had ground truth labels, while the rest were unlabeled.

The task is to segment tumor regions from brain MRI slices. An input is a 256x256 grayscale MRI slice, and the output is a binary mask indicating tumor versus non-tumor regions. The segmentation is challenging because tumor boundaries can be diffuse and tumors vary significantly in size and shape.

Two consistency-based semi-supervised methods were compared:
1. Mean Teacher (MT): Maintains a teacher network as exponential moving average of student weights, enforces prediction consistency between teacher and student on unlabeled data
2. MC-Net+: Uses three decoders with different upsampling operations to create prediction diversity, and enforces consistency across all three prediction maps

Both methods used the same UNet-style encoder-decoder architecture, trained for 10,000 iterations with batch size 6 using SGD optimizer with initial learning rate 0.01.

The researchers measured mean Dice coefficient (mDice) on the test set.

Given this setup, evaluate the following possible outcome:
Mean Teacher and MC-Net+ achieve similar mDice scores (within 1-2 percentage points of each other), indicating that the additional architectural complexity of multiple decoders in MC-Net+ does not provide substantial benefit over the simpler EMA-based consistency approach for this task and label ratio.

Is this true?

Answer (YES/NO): NO